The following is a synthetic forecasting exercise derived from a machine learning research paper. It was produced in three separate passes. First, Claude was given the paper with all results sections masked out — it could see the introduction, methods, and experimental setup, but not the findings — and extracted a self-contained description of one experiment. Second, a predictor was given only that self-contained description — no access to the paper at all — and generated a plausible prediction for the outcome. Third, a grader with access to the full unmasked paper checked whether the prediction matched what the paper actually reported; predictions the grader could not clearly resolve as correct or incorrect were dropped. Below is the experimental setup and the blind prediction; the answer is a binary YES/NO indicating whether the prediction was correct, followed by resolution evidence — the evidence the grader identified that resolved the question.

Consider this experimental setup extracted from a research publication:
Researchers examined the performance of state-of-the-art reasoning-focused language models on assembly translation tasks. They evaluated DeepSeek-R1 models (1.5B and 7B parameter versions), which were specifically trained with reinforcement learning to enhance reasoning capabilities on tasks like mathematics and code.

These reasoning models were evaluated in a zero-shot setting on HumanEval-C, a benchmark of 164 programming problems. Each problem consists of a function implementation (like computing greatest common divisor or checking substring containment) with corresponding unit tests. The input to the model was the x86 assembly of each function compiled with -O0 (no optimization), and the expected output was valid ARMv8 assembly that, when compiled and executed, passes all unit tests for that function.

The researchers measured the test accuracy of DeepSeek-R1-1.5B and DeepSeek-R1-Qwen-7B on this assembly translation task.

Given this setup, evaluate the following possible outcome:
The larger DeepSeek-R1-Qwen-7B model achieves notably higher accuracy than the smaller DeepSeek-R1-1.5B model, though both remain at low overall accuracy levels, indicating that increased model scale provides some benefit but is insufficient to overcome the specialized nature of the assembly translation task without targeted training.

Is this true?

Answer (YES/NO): NO